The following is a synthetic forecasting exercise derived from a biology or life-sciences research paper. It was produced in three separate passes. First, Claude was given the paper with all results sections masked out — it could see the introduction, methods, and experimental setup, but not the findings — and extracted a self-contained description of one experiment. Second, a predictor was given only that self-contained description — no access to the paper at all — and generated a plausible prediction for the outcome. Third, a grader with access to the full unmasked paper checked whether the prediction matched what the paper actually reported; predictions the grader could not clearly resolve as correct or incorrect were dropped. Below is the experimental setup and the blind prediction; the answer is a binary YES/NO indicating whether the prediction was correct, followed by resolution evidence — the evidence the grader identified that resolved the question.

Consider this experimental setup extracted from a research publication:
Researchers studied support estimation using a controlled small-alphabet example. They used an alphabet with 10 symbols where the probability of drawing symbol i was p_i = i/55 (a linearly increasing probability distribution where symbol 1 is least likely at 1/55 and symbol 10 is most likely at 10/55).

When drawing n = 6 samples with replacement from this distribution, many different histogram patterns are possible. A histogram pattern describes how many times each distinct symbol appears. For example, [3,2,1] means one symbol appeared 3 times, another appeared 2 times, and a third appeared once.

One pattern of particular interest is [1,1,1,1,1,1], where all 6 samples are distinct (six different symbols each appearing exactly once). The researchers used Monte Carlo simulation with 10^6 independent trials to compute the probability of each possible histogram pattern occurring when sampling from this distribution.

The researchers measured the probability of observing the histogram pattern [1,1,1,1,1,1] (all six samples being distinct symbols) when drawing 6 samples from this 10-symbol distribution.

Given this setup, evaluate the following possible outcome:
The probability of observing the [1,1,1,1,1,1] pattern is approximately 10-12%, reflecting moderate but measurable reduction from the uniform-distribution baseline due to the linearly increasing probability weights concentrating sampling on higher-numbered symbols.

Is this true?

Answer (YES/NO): NO